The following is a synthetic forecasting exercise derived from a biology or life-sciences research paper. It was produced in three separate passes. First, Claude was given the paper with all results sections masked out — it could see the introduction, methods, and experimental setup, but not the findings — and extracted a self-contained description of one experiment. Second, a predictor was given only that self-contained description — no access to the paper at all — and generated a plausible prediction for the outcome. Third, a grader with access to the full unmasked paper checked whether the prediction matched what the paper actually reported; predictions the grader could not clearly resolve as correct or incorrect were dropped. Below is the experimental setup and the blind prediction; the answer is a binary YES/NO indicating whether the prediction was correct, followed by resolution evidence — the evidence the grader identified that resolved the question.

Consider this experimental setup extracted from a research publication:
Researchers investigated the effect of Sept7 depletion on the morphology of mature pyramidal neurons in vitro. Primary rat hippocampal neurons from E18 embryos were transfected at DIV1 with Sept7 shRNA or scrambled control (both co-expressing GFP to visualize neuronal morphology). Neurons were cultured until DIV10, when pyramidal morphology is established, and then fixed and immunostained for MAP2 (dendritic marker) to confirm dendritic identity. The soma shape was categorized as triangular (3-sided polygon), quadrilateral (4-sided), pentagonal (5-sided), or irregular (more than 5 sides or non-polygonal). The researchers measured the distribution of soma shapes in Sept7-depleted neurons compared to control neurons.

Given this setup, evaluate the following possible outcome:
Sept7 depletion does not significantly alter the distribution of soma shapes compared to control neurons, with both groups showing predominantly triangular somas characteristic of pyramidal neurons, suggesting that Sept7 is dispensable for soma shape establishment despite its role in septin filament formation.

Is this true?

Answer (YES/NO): NO